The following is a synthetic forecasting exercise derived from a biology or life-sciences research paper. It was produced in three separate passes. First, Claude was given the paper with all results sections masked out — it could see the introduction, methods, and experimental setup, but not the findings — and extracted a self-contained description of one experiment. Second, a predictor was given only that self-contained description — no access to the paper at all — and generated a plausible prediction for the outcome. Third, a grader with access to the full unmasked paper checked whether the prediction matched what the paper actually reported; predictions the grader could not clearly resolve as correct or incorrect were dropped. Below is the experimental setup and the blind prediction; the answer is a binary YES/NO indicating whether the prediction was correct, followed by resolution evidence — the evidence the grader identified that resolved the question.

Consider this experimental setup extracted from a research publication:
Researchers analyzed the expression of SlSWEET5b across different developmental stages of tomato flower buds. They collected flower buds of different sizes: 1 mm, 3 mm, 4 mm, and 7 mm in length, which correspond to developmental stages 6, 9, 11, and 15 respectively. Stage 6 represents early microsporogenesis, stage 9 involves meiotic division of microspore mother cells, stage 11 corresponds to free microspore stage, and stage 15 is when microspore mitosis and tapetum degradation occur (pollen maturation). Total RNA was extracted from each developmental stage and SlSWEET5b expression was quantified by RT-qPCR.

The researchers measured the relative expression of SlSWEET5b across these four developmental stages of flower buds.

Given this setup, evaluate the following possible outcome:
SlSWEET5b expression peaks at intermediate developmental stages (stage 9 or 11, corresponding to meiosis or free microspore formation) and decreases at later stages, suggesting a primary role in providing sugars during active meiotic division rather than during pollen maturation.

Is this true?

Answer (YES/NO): NO